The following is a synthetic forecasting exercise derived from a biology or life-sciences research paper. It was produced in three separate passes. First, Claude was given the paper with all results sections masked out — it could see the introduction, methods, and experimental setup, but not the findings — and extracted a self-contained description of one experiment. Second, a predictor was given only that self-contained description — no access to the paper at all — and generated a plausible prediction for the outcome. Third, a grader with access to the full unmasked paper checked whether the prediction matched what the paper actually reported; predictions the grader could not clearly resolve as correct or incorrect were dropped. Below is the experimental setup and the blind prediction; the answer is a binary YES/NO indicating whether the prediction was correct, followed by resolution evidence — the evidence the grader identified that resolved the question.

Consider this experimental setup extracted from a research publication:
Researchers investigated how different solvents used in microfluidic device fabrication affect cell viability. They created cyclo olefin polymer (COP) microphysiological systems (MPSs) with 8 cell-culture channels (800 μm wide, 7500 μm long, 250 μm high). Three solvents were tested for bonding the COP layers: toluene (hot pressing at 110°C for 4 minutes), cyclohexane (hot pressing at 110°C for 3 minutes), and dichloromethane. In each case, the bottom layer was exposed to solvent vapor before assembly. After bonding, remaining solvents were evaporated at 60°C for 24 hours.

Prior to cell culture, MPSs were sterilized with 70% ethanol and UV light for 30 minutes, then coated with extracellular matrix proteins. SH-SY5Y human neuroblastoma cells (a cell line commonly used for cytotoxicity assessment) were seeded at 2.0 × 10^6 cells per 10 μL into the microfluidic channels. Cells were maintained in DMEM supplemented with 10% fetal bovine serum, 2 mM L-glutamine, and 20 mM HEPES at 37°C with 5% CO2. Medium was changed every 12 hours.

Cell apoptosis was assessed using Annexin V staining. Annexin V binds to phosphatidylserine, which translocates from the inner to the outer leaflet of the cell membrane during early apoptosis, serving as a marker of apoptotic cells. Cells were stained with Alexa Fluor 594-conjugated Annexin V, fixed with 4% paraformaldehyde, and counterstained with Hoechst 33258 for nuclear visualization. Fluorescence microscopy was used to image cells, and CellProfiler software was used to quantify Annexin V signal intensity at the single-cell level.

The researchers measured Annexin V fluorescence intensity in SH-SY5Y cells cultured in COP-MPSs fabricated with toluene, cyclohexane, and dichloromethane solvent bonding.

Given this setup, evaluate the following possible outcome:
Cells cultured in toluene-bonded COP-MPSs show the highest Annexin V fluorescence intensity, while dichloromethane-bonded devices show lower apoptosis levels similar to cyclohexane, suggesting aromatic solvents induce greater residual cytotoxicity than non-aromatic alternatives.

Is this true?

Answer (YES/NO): NO